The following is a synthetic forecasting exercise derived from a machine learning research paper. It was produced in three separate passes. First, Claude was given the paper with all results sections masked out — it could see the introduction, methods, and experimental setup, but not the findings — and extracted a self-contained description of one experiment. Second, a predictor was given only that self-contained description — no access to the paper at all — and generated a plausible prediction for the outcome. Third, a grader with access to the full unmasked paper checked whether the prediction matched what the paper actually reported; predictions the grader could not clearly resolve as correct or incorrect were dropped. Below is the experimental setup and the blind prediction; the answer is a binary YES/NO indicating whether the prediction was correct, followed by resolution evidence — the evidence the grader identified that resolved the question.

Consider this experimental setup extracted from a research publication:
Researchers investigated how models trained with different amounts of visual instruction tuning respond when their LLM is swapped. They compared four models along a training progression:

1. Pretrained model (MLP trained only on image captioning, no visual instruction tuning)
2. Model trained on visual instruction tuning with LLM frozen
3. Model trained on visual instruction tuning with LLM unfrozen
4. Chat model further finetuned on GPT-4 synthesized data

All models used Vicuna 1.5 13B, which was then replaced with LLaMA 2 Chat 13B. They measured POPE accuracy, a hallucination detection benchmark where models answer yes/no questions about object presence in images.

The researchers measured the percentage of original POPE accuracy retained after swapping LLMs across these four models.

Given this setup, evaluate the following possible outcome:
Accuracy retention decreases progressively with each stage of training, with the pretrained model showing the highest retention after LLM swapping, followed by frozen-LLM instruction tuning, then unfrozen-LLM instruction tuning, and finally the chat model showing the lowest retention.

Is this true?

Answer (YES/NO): YES